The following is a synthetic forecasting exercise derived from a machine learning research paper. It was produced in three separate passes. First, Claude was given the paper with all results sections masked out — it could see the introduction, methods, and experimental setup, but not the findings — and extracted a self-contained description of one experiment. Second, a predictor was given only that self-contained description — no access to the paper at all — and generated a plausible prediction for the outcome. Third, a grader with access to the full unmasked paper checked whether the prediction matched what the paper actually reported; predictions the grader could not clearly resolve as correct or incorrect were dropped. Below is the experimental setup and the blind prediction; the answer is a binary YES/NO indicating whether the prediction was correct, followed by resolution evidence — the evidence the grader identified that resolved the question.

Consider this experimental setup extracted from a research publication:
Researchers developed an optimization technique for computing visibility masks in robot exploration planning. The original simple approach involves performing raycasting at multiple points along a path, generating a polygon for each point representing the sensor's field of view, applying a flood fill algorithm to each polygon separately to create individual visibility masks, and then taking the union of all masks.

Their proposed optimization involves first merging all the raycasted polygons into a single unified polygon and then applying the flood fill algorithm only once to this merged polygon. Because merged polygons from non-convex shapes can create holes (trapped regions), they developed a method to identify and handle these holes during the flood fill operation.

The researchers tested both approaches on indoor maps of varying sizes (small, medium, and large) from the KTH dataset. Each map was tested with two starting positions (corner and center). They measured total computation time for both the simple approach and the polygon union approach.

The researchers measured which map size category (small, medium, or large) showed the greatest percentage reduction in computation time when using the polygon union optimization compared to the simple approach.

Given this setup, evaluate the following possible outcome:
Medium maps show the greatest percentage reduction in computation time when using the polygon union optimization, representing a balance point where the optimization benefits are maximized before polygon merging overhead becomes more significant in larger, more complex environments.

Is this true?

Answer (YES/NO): NO